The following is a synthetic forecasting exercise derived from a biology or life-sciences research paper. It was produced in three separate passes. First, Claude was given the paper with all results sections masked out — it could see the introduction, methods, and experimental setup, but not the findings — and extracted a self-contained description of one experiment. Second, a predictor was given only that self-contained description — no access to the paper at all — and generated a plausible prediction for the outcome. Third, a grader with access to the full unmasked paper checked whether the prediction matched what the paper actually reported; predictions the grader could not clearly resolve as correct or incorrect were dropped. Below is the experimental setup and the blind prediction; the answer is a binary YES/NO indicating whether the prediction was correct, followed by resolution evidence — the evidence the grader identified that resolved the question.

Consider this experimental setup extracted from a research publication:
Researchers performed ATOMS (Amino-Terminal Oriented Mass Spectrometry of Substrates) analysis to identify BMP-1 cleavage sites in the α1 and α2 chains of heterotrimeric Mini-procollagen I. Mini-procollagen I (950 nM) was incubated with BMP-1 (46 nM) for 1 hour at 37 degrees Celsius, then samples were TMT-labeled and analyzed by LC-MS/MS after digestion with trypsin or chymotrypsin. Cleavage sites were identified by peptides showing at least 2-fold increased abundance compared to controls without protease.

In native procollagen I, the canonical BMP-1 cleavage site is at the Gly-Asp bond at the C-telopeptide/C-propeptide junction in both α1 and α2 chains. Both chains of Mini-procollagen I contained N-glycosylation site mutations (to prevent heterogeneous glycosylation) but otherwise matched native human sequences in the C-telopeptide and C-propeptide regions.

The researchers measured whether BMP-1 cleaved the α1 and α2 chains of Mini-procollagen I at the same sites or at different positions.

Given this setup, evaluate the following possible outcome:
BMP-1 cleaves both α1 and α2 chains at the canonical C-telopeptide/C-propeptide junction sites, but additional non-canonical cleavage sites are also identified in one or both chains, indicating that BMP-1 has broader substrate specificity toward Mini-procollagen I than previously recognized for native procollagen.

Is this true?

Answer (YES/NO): YES